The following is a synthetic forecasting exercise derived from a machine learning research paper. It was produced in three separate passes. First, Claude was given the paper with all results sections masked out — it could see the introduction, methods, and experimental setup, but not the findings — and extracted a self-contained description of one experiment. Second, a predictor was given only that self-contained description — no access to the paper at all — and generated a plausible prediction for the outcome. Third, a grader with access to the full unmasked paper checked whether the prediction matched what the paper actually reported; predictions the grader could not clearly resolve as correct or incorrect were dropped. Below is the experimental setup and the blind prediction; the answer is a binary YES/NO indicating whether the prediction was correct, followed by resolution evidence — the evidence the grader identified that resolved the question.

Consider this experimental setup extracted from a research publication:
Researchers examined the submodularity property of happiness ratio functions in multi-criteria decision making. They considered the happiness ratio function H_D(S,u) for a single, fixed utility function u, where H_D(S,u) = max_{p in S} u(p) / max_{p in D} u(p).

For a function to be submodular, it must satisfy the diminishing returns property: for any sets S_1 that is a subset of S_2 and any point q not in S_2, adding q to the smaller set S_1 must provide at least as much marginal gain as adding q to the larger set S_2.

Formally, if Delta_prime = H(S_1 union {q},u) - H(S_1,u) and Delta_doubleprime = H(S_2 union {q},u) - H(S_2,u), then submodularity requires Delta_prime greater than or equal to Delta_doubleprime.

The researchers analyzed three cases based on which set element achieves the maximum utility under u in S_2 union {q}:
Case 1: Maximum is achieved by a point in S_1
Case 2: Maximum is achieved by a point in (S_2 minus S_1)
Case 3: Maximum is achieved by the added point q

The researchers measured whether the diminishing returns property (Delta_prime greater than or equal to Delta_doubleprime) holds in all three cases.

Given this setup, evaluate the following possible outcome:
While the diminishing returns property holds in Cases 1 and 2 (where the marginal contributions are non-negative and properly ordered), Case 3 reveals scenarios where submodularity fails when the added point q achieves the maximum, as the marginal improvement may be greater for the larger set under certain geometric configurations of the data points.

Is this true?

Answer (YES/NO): NO